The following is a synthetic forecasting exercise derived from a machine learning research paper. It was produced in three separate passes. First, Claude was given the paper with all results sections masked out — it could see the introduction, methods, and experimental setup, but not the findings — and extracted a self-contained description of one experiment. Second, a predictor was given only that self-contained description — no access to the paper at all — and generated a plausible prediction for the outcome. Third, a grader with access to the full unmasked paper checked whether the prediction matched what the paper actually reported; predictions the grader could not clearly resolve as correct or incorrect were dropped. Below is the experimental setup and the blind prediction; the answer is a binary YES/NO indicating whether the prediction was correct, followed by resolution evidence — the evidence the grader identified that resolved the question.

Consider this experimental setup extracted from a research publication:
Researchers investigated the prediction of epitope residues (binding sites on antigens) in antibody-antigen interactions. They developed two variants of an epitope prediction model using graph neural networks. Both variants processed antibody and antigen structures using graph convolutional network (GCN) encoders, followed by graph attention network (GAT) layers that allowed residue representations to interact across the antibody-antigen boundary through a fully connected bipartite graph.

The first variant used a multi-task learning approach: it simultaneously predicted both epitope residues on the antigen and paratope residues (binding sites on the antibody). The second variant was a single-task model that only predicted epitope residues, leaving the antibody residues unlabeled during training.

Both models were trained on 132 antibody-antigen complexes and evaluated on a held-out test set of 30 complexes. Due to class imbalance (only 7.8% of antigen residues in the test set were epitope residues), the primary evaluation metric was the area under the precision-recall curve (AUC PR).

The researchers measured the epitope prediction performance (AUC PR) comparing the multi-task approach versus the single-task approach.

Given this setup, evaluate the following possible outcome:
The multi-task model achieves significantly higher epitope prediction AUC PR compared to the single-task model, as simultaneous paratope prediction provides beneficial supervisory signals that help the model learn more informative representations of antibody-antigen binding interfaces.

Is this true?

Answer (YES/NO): YES